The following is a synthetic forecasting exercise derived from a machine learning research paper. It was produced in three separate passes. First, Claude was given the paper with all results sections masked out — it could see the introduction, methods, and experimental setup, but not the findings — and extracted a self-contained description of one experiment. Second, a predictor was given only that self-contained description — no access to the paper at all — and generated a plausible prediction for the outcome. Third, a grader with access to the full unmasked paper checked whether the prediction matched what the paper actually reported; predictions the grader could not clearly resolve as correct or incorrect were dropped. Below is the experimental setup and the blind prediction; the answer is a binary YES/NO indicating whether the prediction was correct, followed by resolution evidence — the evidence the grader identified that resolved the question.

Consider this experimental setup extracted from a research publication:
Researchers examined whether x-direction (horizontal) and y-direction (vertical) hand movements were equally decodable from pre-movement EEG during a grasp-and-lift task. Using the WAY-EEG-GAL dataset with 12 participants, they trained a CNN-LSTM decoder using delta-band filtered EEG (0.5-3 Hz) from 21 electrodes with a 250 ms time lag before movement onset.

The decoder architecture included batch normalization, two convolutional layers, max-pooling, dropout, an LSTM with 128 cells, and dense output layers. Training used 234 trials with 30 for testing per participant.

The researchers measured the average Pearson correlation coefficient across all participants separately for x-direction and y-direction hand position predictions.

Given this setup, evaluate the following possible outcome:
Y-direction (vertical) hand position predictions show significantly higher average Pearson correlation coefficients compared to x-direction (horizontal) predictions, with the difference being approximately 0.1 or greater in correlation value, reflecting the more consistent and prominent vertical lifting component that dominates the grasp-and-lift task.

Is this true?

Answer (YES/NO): NO